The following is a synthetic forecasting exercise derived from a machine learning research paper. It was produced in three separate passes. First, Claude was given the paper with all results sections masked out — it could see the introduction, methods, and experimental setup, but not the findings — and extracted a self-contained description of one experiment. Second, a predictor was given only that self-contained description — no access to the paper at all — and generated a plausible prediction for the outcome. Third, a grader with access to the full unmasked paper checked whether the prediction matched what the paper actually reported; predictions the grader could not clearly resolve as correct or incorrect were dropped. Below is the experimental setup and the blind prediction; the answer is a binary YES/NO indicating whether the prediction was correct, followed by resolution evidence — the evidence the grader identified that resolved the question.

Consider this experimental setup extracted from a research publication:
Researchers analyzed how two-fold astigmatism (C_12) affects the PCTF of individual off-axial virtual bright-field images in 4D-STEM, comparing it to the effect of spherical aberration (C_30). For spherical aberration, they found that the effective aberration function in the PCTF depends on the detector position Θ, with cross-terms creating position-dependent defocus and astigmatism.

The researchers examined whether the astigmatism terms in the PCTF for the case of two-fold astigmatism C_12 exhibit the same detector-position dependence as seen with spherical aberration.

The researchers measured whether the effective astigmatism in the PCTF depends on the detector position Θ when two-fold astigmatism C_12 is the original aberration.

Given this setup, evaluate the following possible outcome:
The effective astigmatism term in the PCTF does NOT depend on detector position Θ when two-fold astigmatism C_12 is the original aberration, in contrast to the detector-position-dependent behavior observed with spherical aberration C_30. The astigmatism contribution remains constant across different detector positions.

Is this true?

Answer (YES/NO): YES